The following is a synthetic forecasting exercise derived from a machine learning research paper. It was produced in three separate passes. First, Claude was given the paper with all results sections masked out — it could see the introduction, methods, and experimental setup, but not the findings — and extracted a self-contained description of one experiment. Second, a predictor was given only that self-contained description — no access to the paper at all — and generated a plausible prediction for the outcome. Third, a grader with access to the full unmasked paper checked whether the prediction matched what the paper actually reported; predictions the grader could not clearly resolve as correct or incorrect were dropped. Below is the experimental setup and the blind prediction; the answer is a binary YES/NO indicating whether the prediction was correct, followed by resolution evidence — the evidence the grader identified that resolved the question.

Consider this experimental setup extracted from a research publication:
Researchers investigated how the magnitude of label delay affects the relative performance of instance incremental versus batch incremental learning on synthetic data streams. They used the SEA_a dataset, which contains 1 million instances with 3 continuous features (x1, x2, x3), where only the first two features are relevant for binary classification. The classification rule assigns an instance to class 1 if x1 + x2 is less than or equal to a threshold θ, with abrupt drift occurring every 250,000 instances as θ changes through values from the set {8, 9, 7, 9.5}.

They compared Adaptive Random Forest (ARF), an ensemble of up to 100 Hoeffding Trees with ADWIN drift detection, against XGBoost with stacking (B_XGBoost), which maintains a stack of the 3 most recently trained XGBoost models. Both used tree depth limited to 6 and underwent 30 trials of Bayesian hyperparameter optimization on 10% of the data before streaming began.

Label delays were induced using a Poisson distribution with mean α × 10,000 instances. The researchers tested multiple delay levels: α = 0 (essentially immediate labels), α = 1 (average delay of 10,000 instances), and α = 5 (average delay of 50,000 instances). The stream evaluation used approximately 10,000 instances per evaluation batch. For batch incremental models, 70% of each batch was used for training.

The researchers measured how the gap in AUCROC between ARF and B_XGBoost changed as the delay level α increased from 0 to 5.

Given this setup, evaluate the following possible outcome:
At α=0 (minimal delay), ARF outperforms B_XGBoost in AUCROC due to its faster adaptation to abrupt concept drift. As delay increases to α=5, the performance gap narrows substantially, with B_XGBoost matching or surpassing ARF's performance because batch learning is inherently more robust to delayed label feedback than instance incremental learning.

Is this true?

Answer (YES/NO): NO